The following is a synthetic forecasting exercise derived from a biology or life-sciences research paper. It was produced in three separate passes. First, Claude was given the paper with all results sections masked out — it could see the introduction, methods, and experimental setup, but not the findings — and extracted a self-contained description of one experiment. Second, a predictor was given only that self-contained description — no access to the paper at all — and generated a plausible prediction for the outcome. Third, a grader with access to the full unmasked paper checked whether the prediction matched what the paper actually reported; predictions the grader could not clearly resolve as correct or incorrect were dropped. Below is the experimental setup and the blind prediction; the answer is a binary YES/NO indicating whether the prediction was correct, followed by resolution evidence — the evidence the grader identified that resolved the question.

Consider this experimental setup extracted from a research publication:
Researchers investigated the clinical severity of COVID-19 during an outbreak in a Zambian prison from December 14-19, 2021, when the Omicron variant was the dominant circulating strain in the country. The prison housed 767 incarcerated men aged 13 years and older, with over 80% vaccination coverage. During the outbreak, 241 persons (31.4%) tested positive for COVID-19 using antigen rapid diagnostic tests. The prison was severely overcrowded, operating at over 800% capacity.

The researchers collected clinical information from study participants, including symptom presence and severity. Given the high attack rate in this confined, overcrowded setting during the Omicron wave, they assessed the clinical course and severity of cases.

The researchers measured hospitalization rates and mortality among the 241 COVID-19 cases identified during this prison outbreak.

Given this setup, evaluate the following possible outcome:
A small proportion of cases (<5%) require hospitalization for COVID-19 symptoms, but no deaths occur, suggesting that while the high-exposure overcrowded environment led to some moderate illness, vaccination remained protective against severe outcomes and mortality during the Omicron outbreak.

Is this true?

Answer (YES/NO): NO